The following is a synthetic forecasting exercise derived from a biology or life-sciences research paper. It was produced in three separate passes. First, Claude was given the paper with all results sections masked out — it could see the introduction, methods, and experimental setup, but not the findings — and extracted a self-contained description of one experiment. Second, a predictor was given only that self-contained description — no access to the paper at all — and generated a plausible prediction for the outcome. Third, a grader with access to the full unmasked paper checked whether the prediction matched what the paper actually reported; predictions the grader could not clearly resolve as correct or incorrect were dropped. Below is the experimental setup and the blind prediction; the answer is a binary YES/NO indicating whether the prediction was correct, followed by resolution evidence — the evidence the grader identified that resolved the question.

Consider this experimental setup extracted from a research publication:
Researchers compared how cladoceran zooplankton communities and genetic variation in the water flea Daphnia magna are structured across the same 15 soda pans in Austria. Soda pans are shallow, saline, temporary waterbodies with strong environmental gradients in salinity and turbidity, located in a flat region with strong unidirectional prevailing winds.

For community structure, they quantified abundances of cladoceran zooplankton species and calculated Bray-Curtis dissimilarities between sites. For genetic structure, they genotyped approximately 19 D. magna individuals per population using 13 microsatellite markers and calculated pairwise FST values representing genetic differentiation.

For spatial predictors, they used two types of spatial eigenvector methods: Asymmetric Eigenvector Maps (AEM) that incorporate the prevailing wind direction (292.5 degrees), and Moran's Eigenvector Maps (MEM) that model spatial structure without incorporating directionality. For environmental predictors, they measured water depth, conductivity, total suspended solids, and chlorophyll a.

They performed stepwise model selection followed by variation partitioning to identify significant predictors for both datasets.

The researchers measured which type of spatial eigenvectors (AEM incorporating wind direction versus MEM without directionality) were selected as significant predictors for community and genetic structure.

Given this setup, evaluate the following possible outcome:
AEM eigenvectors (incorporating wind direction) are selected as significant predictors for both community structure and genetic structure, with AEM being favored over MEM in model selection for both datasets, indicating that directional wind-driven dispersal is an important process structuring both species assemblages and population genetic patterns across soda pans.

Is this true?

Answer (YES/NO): YES